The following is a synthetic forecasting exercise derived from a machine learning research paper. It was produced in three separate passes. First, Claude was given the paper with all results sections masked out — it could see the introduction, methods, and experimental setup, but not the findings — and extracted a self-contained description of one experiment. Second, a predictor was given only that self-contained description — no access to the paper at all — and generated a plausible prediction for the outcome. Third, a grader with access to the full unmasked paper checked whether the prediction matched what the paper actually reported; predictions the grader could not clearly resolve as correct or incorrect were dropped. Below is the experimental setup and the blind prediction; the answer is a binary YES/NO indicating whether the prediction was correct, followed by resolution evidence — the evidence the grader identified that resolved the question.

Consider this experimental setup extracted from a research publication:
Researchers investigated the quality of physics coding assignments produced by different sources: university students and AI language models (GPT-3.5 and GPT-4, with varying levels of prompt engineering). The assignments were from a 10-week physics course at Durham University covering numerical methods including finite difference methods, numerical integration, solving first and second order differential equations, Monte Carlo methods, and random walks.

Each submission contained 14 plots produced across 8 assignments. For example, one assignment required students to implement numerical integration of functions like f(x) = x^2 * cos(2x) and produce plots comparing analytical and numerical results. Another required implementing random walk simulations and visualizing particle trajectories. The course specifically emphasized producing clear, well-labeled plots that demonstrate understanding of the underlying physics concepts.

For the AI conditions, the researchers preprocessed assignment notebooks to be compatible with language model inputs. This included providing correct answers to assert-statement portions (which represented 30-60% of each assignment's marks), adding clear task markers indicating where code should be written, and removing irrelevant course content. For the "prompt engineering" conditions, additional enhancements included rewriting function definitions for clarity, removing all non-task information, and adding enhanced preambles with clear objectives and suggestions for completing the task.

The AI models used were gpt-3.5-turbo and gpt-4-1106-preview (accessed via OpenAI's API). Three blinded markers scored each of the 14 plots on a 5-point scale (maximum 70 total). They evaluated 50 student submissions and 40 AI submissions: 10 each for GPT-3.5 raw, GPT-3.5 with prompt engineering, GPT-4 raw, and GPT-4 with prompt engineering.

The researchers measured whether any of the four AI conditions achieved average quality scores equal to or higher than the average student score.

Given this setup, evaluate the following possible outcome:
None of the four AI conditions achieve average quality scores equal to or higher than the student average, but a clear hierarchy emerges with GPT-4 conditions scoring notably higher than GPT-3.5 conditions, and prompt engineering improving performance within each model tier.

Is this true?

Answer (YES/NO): YES